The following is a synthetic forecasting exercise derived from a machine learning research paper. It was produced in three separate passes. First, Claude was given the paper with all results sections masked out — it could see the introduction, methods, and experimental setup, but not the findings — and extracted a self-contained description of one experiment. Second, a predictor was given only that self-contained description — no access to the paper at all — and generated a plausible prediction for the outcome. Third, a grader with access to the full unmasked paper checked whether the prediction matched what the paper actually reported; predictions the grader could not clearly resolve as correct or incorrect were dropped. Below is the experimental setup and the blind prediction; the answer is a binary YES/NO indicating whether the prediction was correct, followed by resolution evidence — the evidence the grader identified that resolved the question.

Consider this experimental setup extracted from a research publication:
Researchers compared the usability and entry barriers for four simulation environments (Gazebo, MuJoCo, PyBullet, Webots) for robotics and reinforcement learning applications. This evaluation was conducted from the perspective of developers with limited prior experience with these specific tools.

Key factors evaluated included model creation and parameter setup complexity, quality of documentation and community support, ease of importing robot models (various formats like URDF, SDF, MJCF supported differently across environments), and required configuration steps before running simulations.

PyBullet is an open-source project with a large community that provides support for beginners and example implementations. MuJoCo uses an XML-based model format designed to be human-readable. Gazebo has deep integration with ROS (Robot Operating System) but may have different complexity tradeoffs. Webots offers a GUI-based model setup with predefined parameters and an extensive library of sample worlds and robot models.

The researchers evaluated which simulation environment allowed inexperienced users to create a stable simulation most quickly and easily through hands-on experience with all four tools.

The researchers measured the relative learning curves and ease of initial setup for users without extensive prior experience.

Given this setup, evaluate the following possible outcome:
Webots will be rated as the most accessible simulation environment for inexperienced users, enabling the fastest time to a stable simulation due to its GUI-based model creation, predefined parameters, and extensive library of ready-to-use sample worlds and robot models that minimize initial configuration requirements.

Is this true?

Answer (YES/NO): YES